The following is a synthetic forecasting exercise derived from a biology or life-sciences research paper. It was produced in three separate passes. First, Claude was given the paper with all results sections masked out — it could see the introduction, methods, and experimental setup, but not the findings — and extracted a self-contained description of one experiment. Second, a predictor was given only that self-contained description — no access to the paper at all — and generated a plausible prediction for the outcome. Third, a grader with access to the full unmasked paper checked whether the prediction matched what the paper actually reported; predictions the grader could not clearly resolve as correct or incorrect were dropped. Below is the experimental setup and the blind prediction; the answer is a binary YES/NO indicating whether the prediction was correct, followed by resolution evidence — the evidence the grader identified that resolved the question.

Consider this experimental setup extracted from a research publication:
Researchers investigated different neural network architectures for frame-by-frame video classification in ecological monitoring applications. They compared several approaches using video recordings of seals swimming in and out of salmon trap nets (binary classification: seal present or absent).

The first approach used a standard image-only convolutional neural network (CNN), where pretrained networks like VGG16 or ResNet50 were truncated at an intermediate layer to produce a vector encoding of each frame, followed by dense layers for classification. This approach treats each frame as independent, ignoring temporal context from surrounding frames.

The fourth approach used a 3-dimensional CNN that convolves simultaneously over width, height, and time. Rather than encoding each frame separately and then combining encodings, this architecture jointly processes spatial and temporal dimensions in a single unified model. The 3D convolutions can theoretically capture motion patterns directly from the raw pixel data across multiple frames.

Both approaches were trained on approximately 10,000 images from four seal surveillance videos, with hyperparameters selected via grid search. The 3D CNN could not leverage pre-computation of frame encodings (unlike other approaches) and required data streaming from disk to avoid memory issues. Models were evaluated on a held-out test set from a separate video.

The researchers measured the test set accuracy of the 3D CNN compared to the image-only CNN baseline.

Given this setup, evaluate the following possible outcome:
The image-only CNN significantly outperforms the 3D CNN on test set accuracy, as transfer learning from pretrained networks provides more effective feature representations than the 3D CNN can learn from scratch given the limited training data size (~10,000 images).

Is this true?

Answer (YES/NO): YES